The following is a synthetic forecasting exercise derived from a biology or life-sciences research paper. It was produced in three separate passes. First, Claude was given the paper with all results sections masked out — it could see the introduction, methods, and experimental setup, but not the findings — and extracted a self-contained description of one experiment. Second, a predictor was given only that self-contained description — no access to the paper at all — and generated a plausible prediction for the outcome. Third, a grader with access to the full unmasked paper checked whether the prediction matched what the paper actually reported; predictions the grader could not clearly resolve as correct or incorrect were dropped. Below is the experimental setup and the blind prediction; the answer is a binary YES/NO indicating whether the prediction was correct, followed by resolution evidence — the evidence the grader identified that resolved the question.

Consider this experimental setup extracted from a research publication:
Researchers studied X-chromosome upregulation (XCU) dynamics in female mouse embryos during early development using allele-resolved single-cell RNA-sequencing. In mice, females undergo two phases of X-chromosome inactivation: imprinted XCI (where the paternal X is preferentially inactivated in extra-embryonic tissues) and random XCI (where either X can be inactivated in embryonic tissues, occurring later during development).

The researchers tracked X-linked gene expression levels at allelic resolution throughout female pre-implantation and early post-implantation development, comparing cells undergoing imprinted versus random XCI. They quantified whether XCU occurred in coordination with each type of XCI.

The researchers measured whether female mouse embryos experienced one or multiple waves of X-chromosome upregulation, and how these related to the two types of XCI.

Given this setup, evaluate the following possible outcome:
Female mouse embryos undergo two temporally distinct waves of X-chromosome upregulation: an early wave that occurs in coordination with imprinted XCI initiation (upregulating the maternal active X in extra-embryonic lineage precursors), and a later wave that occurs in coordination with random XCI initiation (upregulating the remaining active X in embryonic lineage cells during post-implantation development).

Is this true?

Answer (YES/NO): YES